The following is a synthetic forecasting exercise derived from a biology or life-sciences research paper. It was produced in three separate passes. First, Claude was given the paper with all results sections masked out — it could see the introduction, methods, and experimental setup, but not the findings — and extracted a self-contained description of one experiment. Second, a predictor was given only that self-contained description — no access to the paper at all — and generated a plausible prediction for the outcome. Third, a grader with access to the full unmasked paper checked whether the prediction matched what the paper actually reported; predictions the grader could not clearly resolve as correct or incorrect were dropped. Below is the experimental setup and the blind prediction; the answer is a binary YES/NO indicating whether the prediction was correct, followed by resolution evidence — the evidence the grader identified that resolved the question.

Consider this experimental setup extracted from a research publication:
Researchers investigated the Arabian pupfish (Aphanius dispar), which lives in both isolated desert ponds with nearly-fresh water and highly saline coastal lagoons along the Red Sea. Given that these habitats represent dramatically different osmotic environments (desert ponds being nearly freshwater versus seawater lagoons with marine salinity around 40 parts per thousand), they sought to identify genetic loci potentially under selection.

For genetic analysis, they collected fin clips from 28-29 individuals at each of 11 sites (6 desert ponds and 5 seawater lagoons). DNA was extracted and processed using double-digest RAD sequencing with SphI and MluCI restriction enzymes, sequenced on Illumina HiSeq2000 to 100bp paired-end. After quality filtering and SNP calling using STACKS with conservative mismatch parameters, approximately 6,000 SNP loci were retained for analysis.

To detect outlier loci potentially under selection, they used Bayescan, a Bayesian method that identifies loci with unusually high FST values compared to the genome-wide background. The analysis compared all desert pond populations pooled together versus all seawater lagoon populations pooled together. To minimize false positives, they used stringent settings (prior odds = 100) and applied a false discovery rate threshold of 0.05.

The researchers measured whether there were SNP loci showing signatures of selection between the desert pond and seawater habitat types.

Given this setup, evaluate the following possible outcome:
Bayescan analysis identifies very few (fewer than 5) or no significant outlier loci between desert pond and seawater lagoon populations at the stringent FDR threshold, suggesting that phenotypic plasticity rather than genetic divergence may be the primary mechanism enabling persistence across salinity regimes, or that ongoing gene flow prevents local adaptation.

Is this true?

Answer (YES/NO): NO